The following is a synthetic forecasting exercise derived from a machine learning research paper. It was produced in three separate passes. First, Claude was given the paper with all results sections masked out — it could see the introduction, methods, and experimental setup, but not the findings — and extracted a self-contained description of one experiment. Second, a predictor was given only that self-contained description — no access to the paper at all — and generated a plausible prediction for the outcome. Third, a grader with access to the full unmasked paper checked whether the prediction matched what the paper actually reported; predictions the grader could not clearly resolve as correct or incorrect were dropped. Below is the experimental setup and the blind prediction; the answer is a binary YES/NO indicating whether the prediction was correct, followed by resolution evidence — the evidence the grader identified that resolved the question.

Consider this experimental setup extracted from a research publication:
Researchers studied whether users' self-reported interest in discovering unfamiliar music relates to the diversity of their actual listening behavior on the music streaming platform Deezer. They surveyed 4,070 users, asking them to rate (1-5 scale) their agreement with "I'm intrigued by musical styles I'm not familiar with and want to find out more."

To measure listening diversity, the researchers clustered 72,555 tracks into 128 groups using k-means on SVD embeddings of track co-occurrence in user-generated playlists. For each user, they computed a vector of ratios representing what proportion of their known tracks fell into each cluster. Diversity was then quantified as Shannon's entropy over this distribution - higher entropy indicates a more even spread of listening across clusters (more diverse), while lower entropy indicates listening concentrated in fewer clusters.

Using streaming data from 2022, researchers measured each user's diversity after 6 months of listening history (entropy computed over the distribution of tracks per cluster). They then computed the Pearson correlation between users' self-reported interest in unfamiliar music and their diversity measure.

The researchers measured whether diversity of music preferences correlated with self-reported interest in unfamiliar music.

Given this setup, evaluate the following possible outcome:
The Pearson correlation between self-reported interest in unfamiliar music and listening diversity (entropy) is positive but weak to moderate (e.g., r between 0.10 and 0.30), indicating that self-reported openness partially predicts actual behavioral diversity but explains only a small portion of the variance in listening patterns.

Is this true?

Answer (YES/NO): YES